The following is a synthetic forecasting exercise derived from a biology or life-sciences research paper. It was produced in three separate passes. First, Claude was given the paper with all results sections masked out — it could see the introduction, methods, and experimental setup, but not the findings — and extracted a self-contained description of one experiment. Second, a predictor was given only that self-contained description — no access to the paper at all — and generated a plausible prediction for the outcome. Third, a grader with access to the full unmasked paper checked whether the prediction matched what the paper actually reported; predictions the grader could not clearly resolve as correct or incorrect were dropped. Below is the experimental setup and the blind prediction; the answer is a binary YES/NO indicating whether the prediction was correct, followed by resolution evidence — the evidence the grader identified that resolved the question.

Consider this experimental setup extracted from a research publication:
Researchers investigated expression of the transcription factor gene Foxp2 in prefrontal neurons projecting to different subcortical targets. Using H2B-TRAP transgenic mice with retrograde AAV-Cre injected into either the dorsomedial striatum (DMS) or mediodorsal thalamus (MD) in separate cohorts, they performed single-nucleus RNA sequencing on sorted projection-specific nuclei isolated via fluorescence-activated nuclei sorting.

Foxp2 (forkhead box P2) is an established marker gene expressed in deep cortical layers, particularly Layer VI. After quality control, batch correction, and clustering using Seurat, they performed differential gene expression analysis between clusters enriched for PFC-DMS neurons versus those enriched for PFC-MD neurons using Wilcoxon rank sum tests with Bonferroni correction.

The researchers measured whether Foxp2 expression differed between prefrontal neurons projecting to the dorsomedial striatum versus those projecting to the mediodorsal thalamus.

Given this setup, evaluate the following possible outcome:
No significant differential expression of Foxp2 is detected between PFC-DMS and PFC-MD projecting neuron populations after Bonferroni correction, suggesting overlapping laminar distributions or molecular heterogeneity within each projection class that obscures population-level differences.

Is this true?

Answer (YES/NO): NO